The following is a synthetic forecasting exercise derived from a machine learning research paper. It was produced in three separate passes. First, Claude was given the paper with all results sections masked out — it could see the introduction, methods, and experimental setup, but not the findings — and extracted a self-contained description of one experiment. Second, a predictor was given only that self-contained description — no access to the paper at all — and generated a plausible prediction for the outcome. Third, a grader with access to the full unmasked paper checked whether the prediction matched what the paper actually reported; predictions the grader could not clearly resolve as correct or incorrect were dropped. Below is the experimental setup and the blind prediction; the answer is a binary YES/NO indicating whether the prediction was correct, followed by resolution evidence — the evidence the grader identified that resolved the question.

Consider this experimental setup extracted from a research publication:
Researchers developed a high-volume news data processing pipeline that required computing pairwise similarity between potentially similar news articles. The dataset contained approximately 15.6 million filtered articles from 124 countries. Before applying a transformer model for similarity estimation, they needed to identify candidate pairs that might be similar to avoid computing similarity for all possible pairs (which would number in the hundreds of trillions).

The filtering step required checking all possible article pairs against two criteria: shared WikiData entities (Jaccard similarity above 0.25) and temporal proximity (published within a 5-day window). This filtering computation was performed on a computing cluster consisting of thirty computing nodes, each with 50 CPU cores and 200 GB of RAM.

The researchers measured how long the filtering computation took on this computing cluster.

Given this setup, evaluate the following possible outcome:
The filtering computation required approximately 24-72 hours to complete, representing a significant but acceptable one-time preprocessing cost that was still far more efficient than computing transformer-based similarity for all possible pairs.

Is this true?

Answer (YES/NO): NO